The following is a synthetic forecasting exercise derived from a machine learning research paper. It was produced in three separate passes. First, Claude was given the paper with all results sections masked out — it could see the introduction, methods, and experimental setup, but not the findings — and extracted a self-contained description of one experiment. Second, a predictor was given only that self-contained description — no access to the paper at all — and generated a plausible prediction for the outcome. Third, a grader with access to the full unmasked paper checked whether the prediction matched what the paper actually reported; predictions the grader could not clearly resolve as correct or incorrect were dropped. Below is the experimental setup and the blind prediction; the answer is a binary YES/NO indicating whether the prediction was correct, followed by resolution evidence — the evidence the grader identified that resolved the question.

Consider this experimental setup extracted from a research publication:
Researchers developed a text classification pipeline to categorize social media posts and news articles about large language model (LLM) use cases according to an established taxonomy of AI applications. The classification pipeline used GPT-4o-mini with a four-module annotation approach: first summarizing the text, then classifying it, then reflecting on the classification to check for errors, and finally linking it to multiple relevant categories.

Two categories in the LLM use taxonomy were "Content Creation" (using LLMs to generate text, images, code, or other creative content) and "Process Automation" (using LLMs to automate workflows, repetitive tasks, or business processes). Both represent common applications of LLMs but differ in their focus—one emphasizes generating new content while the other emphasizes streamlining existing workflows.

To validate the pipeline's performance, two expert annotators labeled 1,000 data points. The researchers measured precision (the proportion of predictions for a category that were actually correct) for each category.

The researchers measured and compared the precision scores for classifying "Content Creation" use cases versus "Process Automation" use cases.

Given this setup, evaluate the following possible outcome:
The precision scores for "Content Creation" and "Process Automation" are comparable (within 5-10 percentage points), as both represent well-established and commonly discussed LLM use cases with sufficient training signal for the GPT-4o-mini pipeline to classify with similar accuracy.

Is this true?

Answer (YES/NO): YES